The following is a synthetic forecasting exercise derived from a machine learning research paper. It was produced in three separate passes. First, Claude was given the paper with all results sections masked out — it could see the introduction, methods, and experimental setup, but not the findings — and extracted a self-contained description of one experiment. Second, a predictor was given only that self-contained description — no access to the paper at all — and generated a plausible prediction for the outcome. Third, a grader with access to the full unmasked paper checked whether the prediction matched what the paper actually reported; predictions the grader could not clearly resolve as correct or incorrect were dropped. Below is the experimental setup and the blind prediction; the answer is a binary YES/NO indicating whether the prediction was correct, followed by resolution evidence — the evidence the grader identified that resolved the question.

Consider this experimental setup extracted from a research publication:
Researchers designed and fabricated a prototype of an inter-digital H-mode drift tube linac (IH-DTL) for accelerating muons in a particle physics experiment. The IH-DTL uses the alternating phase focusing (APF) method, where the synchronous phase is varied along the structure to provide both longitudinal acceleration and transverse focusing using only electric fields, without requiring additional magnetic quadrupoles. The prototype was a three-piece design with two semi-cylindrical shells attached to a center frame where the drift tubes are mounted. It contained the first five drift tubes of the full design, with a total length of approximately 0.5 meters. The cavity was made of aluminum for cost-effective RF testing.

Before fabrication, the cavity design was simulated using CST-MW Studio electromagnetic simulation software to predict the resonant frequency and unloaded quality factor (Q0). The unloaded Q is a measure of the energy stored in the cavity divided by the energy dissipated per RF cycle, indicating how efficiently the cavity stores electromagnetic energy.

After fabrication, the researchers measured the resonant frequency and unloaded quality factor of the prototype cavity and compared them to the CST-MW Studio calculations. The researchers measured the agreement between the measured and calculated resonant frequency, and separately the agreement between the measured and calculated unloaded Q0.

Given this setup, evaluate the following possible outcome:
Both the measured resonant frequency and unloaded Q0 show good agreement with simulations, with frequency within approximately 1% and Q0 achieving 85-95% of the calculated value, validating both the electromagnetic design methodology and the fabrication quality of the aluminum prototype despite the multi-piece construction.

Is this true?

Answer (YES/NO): YES